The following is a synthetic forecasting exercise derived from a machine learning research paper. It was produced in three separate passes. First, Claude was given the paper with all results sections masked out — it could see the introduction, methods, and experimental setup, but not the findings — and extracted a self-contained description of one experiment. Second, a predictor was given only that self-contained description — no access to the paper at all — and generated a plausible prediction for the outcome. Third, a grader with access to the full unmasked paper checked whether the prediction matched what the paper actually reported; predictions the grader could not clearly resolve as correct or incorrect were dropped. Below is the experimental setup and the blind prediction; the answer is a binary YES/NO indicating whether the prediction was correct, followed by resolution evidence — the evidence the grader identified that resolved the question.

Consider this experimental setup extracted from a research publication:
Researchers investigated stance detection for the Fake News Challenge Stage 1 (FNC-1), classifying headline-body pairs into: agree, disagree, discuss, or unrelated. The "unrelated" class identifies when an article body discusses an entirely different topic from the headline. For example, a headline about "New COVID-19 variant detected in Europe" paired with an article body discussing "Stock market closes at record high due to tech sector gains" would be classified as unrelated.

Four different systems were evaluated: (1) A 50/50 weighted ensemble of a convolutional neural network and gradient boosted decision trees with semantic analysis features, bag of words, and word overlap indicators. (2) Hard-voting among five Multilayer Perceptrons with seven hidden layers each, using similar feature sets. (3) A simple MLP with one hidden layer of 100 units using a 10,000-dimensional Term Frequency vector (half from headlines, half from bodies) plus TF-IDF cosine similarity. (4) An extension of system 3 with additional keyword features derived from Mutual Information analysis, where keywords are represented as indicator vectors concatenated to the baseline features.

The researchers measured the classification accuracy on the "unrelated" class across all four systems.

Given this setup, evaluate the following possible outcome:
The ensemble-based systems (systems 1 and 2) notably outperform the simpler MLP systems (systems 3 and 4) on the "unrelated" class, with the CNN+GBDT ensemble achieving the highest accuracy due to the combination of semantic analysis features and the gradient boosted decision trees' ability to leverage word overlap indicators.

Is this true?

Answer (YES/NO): NO